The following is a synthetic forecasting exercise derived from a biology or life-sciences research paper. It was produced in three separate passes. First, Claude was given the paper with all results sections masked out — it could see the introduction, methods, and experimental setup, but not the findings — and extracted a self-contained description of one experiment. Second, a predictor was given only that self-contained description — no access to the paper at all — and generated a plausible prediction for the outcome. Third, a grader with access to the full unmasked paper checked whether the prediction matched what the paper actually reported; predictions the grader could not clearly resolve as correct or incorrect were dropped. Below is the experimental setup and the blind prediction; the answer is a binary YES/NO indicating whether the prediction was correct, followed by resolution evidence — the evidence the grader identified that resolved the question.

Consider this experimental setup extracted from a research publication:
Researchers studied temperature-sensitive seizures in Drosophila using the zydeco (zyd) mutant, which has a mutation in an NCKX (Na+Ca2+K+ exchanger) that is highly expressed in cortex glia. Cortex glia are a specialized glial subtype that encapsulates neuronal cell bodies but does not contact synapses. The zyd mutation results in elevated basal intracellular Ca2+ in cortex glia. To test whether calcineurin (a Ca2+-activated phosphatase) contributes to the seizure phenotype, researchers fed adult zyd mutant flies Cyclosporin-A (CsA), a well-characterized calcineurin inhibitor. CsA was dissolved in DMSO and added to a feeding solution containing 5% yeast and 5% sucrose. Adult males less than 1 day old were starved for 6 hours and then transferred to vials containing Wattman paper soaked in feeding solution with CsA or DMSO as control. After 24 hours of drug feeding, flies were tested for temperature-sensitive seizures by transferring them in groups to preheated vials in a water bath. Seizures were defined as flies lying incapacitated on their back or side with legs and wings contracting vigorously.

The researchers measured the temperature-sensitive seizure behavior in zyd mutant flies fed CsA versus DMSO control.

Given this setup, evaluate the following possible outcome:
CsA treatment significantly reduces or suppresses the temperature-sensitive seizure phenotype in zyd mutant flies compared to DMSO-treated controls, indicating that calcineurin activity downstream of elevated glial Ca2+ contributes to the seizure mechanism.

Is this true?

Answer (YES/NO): YES